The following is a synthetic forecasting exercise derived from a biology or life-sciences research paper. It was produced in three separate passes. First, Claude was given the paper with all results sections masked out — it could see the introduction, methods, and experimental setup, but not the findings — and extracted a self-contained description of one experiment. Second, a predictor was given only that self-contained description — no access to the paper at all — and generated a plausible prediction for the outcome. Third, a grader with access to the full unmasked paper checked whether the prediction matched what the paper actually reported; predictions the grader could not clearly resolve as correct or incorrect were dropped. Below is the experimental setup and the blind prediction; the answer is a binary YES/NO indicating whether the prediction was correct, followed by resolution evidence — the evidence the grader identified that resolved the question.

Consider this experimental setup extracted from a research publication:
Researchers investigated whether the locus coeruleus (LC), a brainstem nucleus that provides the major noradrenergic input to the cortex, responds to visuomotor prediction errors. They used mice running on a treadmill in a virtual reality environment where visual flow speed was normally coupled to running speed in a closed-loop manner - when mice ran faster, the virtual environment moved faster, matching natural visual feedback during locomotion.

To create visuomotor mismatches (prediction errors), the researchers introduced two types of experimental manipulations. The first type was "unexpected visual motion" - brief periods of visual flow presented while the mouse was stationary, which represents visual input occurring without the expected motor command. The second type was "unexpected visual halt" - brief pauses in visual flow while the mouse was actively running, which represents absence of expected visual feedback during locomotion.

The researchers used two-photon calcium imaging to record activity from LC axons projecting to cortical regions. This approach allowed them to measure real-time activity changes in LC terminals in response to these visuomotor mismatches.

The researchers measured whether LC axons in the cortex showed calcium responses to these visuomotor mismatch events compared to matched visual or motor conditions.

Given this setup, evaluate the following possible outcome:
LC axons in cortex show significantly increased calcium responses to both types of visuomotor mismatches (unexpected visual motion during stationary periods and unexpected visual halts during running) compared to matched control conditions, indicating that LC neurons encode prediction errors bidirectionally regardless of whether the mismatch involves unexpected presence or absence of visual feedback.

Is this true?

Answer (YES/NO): YES